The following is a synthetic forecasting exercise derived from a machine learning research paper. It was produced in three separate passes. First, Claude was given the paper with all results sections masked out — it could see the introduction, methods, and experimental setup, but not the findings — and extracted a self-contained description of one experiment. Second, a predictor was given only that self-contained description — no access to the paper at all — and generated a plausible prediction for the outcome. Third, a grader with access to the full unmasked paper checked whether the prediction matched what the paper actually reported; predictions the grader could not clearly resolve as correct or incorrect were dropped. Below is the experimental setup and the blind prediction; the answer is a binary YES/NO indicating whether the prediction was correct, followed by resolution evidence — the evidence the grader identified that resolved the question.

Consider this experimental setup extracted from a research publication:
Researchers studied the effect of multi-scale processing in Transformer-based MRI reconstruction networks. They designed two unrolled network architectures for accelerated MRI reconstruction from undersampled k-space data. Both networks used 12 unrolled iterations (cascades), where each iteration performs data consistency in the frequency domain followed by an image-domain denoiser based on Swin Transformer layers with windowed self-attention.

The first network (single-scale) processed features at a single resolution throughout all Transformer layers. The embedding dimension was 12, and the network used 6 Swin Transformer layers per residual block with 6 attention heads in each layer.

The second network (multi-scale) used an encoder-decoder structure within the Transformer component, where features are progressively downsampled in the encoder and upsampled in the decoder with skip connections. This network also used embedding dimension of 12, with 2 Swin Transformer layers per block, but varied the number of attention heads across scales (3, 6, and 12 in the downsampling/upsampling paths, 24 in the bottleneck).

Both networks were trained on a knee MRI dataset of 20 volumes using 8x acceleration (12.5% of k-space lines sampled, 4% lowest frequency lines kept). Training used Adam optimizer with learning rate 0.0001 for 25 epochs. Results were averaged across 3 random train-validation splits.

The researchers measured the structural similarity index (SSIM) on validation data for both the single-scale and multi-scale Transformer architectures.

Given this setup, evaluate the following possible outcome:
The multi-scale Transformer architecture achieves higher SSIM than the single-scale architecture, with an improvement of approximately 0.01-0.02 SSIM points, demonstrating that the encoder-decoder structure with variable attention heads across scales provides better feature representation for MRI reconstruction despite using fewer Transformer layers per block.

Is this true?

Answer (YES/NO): NO